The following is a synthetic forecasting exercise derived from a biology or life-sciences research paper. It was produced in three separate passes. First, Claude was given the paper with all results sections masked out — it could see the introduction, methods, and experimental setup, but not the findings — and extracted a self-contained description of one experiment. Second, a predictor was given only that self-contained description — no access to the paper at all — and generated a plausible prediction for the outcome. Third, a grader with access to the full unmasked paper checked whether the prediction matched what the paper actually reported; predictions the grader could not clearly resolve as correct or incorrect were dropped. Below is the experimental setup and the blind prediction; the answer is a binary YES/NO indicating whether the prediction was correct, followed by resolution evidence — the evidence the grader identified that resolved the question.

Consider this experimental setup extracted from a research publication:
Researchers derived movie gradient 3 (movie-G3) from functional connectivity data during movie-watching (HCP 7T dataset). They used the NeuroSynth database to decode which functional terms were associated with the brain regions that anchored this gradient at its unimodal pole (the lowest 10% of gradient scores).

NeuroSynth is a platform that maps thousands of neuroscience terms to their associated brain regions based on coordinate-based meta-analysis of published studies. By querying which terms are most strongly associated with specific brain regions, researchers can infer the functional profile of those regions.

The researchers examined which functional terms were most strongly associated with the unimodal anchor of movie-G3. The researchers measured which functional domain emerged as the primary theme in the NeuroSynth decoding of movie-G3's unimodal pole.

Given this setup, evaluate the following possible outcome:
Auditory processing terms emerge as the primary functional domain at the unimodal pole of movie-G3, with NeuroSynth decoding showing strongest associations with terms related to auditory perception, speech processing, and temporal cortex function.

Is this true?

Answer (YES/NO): YES